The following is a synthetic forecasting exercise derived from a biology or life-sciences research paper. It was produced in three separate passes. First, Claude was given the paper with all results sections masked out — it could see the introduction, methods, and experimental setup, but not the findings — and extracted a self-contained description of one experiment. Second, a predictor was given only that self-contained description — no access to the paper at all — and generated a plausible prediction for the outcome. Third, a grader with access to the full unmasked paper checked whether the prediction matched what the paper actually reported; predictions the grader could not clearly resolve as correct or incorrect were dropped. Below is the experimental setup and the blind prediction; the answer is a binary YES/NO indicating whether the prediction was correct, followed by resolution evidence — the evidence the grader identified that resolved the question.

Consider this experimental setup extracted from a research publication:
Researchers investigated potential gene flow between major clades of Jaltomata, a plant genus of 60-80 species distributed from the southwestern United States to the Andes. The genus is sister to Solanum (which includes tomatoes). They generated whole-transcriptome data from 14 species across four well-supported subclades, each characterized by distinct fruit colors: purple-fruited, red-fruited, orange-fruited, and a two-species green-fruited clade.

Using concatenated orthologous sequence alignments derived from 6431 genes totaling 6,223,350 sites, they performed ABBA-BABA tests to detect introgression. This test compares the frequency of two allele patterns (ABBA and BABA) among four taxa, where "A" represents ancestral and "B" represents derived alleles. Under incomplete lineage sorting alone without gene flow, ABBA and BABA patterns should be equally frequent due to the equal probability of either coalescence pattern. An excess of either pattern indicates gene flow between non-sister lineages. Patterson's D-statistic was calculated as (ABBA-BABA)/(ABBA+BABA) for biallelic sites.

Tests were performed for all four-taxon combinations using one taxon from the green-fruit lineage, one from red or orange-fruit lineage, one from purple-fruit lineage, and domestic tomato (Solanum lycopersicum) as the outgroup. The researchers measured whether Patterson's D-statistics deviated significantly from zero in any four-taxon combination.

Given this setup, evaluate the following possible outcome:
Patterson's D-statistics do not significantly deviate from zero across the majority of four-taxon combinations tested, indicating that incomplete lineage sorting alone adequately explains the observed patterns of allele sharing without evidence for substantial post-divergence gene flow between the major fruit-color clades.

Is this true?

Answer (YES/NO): NO